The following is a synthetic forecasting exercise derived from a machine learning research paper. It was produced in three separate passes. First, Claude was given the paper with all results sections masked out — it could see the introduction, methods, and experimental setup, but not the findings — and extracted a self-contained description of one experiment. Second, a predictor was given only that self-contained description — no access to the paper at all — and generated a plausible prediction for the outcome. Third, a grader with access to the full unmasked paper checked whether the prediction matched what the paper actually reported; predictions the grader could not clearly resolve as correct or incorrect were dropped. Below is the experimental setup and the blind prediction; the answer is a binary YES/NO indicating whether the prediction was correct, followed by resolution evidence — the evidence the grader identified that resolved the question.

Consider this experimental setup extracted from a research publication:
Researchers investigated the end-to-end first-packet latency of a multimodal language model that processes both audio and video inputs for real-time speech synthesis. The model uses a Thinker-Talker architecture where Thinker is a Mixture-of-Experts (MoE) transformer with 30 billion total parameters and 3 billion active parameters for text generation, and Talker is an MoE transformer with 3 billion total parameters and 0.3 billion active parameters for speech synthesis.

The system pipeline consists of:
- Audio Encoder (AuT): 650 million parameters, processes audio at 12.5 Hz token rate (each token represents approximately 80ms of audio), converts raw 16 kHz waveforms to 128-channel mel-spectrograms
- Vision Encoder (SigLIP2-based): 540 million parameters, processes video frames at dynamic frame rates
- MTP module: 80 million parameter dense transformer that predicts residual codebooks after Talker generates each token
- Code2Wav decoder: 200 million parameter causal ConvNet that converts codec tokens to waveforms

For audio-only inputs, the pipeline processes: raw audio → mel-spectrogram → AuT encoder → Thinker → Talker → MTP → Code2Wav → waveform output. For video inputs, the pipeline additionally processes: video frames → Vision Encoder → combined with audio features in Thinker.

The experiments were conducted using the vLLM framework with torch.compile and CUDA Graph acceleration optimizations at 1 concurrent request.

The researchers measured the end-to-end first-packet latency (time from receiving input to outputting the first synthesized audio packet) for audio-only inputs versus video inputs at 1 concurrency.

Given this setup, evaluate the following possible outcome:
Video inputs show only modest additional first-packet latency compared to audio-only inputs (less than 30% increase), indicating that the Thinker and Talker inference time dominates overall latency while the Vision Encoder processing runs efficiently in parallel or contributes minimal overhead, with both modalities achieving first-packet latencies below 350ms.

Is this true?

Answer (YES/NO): NO